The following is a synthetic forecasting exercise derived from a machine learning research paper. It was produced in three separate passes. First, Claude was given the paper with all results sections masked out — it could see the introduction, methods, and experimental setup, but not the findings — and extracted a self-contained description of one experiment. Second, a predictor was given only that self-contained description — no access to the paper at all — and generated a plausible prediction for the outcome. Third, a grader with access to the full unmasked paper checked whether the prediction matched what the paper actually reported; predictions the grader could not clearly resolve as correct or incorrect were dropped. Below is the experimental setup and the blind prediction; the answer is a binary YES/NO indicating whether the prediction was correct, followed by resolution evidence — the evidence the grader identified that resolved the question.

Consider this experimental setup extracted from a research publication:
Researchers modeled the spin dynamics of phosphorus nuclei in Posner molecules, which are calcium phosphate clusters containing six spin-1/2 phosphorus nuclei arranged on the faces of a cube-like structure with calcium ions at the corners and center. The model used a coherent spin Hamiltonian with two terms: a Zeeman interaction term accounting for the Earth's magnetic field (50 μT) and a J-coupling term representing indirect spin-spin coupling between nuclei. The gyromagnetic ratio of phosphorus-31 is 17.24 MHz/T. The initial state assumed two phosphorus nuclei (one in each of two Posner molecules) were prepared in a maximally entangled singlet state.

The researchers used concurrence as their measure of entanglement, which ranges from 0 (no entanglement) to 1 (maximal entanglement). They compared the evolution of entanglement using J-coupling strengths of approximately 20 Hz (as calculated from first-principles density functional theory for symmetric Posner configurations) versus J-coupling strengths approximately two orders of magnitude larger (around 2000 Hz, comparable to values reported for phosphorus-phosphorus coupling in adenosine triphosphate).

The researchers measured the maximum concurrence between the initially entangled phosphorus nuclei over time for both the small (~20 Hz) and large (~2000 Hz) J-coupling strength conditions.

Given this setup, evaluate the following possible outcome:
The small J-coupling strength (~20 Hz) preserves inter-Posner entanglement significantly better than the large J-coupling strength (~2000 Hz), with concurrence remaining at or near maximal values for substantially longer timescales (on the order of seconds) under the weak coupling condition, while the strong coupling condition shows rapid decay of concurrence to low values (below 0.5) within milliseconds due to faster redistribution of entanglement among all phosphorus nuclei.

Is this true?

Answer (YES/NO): NO